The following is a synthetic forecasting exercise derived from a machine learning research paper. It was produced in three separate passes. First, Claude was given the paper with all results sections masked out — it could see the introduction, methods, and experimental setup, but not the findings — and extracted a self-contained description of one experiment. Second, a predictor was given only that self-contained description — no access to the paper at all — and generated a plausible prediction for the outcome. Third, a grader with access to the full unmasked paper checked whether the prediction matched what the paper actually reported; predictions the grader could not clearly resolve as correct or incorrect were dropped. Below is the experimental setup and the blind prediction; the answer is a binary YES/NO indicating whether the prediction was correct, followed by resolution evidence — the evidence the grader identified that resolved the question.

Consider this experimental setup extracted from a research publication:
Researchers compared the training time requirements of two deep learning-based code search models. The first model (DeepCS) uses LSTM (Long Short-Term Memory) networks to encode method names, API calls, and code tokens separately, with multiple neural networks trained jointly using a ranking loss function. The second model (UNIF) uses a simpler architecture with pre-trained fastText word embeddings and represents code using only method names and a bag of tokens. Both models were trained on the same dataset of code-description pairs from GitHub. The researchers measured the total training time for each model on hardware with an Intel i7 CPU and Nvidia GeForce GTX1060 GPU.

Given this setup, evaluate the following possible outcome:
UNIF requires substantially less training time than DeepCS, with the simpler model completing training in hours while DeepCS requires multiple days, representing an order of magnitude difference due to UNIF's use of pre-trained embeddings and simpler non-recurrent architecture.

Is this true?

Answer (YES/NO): YES